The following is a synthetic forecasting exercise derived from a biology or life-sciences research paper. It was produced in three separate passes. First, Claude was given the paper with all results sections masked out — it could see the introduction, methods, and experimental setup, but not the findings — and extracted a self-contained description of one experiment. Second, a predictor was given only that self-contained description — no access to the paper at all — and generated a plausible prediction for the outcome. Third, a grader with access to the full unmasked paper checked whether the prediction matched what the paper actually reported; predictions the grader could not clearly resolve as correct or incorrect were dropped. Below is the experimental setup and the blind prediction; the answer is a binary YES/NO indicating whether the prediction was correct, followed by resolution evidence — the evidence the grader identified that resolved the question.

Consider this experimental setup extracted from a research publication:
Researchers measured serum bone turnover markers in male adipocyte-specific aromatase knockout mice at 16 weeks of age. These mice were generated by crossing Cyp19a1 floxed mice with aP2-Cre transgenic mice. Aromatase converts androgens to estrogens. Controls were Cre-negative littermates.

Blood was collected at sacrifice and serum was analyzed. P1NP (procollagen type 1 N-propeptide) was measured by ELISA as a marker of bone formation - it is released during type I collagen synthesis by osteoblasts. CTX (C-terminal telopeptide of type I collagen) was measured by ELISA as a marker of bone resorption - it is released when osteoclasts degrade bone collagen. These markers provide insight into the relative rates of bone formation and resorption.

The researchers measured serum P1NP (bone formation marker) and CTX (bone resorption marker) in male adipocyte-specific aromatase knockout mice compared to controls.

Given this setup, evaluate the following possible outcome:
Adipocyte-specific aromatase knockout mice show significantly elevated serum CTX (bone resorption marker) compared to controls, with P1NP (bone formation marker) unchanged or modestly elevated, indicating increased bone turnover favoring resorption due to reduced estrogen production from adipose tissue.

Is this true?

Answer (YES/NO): NO